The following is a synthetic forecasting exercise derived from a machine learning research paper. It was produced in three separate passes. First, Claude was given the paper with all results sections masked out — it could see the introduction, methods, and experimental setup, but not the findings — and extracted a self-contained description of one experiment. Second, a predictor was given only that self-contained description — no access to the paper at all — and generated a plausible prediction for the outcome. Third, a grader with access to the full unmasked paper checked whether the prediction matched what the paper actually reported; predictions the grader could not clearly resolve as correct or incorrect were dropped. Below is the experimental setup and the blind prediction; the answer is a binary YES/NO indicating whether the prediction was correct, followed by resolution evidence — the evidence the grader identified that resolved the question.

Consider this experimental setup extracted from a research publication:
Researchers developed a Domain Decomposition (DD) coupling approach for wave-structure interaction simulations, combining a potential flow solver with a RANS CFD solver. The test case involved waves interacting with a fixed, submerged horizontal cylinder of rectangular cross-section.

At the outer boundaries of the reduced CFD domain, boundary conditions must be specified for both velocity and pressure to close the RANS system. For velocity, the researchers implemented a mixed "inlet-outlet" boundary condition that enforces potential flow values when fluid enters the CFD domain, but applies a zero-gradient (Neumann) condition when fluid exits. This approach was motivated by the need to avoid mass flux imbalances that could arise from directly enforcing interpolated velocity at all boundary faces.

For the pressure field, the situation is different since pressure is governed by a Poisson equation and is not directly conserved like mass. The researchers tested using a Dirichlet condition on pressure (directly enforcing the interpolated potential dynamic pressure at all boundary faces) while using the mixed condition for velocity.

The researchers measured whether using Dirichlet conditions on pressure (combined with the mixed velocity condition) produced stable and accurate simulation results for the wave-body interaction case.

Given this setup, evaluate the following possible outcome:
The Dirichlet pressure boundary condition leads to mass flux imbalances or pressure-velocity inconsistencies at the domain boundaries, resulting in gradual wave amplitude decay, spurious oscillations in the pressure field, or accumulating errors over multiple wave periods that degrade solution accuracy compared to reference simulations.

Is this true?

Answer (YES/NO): NO